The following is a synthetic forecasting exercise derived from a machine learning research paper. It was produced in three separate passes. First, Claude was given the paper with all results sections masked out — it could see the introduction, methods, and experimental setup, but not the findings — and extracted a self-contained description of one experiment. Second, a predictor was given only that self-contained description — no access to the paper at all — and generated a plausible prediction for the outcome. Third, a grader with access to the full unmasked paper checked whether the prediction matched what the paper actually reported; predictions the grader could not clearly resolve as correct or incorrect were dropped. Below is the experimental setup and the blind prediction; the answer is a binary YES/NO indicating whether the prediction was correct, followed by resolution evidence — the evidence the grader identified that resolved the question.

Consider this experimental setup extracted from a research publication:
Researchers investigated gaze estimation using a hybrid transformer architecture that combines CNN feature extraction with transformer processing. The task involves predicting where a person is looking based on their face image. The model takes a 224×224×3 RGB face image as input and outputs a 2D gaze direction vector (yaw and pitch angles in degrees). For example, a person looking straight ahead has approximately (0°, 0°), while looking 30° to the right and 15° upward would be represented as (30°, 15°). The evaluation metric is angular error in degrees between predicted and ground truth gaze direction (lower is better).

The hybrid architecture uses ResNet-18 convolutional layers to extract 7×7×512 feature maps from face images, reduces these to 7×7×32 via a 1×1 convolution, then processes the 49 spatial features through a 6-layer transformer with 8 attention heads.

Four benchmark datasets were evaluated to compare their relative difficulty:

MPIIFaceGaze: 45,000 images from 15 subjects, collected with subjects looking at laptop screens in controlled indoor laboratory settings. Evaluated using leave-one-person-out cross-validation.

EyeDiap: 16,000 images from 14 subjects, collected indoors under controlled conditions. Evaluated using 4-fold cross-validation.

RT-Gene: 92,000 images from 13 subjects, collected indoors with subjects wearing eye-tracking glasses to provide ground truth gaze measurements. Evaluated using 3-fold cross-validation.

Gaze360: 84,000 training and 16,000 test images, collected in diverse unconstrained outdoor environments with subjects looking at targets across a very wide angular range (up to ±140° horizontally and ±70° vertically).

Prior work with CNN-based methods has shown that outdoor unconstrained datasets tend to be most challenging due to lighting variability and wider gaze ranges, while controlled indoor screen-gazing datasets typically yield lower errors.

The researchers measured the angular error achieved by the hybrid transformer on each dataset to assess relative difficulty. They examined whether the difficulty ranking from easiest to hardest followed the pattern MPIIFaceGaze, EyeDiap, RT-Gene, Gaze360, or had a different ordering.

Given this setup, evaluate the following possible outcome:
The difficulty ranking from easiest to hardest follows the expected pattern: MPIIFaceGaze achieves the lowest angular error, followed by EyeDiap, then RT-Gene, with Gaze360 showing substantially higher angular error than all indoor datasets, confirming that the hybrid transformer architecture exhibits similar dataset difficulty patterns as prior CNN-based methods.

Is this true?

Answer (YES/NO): YES